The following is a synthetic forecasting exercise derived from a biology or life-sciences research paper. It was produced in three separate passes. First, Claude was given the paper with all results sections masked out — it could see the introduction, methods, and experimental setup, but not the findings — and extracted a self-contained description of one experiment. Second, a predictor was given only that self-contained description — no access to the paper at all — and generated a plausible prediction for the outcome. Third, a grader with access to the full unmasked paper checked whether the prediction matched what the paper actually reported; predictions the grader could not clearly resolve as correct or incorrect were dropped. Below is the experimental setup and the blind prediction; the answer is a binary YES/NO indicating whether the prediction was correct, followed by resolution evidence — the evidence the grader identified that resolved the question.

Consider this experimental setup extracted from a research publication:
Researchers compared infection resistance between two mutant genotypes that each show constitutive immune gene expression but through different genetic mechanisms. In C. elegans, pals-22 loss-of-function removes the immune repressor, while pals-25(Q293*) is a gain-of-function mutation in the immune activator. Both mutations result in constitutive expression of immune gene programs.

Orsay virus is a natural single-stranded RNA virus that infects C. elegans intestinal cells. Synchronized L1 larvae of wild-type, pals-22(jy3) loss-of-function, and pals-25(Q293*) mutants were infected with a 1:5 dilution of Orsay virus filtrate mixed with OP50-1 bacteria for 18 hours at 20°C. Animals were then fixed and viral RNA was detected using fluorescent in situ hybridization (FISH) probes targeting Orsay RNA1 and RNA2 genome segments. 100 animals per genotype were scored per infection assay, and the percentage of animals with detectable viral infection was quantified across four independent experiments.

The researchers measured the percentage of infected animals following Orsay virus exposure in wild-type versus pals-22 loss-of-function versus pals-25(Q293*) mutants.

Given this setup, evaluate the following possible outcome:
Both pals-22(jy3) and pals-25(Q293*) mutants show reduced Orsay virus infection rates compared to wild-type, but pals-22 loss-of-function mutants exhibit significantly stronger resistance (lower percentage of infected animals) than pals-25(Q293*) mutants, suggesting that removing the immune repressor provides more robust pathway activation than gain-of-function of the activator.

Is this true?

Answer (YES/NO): YES